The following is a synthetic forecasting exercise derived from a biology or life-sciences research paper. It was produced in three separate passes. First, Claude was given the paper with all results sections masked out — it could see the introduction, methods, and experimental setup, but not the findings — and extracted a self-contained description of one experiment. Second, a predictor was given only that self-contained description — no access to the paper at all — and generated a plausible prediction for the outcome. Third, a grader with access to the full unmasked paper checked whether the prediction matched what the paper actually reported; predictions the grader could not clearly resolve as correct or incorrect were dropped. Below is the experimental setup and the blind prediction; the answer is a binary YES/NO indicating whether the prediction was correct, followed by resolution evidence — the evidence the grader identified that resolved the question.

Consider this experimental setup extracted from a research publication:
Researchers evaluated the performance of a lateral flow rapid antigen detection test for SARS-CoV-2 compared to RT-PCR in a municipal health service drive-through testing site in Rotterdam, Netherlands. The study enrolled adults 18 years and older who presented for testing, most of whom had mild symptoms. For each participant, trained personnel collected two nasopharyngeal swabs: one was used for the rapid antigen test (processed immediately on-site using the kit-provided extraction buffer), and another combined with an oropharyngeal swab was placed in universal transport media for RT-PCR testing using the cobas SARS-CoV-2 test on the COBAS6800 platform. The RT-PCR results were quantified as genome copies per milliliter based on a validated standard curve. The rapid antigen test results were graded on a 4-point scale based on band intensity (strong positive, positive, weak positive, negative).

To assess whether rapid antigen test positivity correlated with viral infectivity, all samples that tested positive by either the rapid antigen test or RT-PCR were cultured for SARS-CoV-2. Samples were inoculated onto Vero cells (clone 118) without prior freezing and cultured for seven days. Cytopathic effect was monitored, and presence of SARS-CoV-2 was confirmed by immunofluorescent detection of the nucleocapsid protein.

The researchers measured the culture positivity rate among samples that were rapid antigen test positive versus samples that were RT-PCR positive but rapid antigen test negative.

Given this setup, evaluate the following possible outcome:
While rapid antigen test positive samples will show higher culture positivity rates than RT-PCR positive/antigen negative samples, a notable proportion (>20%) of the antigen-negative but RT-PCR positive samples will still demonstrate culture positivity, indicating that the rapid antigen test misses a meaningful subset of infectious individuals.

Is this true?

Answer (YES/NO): NO